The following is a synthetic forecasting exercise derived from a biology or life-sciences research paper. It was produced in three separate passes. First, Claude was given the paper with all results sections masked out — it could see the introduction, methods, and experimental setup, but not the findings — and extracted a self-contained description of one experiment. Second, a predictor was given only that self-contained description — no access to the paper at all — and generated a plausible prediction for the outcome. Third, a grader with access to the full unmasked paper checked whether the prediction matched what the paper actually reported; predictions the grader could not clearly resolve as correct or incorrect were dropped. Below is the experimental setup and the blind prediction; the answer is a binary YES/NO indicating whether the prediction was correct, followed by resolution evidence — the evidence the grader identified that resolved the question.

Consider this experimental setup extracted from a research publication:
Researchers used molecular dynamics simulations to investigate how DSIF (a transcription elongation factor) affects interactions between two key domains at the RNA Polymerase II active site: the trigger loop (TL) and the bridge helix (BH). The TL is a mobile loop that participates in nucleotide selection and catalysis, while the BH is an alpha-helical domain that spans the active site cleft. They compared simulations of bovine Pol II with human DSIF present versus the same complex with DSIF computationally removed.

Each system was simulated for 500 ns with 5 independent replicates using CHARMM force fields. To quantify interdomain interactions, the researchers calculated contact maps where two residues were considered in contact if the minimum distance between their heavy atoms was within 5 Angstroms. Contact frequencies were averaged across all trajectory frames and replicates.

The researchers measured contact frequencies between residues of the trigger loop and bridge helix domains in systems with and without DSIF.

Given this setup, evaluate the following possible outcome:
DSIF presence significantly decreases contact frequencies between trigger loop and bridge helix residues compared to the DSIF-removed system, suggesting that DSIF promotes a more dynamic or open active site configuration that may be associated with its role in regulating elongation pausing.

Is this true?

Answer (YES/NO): NO